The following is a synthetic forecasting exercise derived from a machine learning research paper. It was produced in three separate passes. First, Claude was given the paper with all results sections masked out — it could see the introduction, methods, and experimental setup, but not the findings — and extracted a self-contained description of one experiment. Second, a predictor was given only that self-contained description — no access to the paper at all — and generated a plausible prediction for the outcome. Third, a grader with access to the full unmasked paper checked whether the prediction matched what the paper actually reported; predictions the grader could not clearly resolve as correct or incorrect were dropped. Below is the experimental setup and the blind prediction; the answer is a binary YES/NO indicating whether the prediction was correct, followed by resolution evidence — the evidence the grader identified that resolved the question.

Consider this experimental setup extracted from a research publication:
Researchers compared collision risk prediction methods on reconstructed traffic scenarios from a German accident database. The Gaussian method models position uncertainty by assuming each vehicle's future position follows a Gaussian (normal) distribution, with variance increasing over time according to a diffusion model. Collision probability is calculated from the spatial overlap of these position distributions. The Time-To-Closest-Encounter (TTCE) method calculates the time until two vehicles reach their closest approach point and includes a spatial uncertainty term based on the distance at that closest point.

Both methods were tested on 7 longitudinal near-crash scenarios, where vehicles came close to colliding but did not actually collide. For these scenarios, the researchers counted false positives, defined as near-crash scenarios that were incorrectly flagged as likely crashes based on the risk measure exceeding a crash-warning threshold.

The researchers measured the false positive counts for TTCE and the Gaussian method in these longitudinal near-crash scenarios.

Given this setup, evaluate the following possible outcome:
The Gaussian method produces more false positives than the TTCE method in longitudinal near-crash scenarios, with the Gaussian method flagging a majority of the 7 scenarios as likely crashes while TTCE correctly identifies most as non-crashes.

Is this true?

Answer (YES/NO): NO